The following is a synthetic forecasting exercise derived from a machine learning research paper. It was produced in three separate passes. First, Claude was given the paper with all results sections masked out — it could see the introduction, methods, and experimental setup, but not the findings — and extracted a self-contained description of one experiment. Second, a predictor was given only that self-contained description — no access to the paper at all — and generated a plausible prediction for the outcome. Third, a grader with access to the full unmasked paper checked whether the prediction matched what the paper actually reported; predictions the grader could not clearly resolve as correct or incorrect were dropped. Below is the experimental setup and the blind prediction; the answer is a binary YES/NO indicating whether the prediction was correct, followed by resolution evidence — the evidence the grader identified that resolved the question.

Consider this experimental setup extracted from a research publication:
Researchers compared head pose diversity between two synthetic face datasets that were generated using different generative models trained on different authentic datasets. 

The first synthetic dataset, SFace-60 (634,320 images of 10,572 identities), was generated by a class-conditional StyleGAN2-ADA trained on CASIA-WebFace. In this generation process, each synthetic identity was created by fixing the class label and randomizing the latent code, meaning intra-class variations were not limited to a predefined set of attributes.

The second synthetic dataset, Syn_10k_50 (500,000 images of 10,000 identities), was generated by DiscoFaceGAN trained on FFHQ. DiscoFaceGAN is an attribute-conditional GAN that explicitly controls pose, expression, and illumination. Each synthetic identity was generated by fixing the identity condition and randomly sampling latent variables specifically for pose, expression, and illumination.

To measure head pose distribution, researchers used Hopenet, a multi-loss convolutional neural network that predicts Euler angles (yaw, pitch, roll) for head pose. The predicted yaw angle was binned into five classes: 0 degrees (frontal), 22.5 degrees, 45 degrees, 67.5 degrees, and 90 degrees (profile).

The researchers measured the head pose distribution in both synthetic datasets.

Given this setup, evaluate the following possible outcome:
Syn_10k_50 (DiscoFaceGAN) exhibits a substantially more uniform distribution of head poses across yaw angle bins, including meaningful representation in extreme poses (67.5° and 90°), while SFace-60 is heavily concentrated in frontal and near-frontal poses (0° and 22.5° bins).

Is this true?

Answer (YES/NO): NO